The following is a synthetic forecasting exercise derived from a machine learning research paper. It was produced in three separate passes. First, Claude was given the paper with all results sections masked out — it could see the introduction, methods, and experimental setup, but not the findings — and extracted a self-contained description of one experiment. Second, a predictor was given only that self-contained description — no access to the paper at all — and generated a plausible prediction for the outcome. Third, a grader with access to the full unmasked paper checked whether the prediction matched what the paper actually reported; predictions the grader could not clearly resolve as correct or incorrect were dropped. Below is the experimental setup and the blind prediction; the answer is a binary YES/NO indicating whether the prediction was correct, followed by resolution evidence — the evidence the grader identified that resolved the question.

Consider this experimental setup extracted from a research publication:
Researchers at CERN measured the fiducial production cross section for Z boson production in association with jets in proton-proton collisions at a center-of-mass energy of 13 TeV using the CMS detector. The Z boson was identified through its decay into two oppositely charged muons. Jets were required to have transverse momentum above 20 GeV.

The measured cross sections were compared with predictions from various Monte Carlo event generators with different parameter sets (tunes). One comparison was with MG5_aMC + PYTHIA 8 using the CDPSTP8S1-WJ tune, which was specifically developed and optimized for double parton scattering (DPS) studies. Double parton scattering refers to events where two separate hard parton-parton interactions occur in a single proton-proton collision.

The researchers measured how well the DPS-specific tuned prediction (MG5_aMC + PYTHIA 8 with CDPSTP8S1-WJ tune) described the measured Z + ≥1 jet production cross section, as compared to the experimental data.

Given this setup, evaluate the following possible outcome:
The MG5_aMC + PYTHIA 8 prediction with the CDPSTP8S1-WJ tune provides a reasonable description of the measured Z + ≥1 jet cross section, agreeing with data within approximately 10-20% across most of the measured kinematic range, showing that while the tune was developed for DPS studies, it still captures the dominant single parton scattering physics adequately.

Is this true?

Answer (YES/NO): NO